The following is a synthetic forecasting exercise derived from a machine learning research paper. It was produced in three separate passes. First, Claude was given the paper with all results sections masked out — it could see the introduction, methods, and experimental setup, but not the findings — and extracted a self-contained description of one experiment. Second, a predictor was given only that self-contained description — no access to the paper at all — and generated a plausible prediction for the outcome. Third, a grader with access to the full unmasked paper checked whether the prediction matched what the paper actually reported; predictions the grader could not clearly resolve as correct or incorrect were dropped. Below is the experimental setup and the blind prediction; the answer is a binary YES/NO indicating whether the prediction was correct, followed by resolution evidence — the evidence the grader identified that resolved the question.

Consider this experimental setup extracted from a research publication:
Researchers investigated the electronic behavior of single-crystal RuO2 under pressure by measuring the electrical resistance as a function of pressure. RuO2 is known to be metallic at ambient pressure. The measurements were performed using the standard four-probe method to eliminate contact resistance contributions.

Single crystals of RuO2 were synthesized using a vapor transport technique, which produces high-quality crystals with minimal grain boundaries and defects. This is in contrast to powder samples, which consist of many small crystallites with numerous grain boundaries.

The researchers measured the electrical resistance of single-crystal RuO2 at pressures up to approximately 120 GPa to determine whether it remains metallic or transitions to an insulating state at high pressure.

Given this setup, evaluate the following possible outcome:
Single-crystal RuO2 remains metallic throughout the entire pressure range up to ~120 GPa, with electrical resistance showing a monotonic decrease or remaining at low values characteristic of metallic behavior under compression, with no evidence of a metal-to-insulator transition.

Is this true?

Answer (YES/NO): NO